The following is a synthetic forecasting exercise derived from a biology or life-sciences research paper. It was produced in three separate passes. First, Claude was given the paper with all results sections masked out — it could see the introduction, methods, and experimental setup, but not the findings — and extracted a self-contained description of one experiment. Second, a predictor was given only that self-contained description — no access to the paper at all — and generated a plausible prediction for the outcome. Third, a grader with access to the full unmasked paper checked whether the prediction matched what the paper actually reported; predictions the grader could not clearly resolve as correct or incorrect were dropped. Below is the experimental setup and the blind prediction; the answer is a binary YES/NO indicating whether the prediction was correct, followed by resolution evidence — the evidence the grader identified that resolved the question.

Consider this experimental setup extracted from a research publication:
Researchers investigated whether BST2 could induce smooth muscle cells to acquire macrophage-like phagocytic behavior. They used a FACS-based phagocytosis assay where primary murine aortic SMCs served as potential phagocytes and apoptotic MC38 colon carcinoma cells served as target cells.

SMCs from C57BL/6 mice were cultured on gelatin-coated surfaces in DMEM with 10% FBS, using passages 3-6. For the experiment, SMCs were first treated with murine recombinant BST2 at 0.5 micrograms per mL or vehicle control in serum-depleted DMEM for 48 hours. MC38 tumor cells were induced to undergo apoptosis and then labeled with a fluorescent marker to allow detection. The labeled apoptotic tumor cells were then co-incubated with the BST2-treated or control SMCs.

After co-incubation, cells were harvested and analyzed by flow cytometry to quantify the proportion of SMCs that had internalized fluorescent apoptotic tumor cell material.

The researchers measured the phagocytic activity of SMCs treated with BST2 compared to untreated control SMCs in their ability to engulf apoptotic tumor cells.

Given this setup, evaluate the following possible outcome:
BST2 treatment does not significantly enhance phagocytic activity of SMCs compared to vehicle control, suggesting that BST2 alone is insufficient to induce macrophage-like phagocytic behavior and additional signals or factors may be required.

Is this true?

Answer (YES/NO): NO